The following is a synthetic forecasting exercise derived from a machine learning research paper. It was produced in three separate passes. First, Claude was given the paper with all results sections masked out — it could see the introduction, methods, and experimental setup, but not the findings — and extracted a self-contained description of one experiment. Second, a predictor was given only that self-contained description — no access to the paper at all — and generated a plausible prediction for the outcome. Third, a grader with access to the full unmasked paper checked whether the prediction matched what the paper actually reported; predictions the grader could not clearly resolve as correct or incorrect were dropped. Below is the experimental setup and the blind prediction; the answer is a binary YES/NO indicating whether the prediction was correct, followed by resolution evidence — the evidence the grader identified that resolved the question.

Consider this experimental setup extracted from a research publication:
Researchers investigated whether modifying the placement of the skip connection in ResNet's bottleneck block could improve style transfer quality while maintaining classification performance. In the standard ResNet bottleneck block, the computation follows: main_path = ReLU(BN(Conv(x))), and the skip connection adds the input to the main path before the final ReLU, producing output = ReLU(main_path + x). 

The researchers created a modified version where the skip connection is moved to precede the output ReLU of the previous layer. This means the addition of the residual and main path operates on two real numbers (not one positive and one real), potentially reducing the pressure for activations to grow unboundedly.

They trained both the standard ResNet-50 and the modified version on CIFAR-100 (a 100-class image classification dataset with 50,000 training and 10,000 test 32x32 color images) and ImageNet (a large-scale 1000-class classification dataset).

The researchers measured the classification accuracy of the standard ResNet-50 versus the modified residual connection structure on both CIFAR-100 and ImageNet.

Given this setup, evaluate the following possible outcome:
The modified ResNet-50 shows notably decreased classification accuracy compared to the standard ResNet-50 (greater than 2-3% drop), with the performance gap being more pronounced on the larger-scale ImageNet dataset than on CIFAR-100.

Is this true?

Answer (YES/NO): YES